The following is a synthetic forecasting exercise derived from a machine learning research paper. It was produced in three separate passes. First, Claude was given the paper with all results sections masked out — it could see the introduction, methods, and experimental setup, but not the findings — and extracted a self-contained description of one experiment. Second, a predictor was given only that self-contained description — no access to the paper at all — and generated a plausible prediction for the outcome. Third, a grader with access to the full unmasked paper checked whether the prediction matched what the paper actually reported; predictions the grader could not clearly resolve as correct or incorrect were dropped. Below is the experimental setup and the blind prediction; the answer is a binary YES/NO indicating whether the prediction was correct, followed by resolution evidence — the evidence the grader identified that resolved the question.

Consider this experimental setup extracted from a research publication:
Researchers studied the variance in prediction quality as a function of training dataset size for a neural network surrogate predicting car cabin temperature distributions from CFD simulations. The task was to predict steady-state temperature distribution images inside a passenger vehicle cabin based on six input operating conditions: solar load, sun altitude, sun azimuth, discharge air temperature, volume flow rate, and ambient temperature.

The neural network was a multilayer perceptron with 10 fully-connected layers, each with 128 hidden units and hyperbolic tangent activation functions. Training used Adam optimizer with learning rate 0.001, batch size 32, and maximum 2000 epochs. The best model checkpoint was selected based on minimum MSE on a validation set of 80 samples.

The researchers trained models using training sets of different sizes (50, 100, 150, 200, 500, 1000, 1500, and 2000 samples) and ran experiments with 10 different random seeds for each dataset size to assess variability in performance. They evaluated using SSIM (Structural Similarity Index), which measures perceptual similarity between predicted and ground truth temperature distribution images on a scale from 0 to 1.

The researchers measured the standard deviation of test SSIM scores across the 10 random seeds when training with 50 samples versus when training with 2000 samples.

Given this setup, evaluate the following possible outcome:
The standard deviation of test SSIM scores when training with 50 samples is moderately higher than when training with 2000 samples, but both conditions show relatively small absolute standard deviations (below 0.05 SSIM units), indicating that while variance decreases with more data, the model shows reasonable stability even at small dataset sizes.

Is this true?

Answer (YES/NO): NO